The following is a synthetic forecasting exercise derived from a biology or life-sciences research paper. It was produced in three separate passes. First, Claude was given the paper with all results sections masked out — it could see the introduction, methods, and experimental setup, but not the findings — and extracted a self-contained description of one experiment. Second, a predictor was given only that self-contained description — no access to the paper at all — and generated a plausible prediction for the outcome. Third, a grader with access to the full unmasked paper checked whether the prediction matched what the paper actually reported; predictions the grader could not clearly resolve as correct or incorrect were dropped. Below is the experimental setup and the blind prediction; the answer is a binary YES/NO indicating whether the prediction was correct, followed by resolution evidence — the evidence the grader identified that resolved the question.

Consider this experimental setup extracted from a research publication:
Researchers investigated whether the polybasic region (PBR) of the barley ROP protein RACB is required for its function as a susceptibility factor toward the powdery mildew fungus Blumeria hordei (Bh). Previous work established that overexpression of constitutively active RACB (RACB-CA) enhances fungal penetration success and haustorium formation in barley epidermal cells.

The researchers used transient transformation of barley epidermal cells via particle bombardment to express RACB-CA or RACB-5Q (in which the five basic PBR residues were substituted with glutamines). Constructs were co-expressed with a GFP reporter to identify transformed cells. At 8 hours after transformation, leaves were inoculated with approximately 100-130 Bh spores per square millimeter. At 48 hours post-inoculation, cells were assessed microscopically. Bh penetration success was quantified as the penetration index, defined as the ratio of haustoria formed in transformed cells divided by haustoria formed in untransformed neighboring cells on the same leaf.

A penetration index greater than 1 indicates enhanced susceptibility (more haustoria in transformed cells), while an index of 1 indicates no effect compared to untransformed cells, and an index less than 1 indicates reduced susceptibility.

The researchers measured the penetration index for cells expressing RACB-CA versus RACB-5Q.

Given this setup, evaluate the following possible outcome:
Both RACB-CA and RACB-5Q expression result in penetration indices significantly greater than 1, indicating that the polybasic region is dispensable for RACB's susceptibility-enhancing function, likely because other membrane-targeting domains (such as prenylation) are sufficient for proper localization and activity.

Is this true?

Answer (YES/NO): NO